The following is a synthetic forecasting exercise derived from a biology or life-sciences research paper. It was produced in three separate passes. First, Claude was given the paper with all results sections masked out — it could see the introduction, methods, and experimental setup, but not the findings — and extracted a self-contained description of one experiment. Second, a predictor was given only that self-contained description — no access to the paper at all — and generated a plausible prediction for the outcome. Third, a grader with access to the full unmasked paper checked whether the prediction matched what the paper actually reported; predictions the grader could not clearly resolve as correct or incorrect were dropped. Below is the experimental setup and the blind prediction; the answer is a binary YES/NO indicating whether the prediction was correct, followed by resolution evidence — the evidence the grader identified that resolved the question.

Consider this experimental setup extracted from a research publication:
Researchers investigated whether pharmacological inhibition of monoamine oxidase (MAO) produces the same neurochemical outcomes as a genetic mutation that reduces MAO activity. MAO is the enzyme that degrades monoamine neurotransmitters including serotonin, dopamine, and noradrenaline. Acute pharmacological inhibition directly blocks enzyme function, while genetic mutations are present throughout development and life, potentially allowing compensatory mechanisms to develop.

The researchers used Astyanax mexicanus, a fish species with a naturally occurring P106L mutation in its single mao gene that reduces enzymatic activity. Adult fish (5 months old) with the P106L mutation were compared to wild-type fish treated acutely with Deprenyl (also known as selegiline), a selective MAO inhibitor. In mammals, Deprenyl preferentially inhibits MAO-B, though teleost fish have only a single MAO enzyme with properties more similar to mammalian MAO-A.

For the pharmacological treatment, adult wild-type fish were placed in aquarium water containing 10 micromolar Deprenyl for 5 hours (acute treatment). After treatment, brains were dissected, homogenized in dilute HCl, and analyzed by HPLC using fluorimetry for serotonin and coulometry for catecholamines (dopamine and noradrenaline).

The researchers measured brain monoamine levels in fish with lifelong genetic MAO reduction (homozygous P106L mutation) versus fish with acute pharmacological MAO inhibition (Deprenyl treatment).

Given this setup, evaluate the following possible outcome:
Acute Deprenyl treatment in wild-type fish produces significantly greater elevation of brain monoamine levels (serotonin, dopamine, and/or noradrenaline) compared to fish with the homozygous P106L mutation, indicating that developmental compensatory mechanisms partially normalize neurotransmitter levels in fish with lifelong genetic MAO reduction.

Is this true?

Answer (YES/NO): YES